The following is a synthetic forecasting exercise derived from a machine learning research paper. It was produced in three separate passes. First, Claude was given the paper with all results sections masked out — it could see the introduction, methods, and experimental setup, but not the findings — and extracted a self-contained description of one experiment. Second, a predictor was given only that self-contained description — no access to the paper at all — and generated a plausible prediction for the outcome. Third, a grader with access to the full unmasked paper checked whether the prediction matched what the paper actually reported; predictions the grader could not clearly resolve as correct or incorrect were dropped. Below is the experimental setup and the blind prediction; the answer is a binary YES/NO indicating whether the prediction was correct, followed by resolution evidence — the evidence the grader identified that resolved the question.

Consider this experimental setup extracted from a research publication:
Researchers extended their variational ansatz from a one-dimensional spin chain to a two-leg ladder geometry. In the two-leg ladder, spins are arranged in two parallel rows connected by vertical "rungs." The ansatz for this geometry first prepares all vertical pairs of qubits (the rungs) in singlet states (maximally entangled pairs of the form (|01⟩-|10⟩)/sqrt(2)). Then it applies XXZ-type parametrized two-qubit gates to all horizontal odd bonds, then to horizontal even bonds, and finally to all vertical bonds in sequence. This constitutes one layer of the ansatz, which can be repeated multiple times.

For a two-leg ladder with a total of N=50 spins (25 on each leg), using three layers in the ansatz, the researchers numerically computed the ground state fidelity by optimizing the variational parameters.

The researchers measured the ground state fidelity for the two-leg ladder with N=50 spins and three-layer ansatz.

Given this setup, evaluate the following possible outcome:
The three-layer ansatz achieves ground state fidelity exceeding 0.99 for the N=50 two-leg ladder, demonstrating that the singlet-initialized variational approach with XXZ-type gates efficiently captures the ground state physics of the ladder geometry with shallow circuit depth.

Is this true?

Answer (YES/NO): NO